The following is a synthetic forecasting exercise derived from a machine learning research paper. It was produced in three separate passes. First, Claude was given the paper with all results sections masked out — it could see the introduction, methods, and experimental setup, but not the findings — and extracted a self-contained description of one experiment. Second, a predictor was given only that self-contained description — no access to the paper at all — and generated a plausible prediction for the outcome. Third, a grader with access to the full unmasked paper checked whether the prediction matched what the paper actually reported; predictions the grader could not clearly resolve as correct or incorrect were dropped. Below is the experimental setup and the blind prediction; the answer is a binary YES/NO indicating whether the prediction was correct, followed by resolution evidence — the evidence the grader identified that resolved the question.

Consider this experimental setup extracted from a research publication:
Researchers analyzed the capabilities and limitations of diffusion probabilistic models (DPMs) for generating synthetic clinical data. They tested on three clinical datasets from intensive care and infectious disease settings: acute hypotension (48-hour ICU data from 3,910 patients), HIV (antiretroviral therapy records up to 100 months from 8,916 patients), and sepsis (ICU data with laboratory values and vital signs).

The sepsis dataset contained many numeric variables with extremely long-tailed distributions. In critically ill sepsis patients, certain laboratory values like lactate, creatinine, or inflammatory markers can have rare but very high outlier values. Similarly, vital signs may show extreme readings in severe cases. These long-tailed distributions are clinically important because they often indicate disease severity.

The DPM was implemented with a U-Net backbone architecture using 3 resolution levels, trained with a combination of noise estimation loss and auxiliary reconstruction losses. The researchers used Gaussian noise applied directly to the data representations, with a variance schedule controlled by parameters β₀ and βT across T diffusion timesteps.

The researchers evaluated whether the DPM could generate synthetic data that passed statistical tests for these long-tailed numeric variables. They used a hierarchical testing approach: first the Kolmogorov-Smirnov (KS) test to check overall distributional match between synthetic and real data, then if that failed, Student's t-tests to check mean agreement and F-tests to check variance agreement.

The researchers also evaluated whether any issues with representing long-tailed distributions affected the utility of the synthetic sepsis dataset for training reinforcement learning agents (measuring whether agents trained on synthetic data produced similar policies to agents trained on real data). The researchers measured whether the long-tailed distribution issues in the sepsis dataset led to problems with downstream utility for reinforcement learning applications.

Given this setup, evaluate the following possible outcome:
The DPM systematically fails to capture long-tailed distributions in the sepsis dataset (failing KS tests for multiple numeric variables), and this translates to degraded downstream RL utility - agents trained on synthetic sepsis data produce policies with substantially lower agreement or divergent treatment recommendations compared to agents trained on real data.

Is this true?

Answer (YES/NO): YES